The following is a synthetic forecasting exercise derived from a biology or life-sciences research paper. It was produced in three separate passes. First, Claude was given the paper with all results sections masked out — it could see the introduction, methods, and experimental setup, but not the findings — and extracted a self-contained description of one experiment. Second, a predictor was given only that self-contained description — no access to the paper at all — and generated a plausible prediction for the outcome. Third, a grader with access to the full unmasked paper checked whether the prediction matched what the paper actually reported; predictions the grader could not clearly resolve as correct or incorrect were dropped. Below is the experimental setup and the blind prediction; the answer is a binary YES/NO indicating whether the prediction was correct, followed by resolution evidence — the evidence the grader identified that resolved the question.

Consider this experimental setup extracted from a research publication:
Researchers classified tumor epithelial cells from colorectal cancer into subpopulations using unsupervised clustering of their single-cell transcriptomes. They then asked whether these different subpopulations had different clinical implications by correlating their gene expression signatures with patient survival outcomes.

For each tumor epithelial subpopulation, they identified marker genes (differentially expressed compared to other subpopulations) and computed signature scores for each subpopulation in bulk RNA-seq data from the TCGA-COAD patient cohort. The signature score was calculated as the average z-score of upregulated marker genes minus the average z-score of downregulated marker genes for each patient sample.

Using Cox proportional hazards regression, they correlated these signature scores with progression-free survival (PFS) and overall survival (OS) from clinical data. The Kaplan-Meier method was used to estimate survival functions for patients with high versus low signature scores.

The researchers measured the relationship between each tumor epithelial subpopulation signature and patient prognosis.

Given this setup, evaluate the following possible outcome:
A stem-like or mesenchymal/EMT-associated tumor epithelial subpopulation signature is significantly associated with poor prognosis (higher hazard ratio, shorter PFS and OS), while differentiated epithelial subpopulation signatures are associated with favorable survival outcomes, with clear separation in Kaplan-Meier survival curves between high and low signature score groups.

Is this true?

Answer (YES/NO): NO